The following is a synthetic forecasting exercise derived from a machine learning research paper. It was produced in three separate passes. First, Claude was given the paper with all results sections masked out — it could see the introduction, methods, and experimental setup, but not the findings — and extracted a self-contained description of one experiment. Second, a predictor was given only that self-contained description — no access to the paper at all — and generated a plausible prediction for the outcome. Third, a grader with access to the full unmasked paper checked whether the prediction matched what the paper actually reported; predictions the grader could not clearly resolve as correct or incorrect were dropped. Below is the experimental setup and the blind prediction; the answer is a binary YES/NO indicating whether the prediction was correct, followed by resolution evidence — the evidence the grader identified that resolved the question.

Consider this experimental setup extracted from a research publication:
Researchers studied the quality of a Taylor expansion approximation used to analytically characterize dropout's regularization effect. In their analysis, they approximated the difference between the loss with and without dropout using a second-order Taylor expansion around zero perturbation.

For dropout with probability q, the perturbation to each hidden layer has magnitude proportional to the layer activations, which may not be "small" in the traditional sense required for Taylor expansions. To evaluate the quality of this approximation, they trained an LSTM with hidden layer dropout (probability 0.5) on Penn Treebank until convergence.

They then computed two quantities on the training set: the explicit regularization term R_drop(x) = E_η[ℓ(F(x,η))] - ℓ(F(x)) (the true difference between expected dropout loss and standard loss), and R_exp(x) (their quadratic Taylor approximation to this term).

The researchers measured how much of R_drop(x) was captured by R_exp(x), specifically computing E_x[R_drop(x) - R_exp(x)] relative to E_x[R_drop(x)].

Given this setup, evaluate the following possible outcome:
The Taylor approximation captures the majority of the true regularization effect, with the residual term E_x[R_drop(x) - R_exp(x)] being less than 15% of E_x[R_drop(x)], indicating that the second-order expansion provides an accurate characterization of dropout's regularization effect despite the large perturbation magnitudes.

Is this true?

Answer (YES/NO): NO